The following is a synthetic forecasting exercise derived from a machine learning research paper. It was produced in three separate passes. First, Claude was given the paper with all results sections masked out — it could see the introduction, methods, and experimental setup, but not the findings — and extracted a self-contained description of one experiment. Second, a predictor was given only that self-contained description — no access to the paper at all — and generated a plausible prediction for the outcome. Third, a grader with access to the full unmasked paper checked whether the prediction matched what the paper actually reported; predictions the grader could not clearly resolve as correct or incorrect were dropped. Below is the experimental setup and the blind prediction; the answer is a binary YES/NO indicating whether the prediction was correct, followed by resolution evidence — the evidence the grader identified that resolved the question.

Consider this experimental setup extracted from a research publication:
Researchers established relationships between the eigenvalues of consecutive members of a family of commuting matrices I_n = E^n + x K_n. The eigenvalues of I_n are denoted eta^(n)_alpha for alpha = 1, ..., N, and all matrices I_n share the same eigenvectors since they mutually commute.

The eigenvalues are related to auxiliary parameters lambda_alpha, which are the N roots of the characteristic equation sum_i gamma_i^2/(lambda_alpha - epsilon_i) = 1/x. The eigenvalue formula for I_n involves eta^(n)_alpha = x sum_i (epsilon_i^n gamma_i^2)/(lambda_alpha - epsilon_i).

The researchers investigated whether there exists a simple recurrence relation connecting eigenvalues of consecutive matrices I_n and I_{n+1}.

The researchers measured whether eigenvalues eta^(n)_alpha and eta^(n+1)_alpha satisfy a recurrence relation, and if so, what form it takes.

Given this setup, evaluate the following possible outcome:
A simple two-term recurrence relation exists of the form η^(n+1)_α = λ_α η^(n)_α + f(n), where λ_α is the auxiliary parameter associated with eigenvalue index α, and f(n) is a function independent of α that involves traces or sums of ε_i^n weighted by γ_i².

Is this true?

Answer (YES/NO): NO